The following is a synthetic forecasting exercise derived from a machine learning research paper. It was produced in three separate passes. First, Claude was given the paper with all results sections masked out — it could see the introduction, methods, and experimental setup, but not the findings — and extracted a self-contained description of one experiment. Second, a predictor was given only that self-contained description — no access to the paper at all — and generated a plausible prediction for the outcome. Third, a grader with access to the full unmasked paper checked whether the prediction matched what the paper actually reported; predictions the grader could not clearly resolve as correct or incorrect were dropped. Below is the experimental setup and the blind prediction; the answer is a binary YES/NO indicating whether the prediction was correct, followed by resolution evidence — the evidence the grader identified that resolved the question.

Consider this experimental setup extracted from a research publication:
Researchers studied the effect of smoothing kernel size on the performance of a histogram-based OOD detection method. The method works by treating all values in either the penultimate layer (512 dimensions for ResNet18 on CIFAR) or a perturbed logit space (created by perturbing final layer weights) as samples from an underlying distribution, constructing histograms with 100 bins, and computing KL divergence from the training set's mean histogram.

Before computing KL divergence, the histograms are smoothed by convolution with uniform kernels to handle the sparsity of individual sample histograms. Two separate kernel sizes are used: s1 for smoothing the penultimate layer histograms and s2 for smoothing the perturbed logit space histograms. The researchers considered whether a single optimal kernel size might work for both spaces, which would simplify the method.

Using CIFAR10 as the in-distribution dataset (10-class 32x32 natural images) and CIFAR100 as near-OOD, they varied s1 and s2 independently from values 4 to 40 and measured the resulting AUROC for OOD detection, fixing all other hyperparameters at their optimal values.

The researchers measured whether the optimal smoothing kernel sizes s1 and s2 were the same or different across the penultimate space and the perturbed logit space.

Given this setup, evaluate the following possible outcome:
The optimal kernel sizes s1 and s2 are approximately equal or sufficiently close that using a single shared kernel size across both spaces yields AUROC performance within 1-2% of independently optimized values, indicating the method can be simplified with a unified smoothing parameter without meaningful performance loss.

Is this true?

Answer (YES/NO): NO